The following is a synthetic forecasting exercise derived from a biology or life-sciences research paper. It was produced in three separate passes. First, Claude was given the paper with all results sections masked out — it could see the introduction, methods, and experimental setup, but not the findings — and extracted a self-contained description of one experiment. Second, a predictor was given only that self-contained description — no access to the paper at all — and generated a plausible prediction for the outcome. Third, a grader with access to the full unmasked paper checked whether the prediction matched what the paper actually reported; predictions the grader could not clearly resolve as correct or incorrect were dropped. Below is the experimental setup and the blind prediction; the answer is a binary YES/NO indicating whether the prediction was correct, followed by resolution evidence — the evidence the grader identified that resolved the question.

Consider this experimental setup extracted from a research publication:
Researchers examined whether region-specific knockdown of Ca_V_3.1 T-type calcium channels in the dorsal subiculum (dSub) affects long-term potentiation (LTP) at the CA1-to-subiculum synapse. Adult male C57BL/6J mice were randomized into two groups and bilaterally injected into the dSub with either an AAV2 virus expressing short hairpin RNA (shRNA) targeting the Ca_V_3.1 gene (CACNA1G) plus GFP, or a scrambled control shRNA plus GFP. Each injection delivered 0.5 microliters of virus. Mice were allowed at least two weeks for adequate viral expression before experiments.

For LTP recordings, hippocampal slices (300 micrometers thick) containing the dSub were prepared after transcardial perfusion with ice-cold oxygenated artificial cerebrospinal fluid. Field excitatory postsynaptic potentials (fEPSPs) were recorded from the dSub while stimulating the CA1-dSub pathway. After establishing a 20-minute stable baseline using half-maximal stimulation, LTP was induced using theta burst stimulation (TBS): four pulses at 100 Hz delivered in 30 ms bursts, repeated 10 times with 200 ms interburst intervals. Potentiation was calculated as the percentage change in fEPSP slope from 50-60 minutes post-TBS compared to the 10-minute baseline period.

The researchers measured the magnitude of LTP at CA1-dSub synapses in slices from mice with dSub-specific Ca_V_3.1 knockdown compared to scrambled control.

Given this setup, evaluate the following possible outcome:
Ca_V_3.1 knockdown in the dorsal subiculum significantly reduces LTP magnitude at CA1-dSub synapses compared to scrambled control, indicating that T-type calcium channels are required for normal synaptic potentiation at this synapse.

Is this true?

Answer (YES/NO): YES